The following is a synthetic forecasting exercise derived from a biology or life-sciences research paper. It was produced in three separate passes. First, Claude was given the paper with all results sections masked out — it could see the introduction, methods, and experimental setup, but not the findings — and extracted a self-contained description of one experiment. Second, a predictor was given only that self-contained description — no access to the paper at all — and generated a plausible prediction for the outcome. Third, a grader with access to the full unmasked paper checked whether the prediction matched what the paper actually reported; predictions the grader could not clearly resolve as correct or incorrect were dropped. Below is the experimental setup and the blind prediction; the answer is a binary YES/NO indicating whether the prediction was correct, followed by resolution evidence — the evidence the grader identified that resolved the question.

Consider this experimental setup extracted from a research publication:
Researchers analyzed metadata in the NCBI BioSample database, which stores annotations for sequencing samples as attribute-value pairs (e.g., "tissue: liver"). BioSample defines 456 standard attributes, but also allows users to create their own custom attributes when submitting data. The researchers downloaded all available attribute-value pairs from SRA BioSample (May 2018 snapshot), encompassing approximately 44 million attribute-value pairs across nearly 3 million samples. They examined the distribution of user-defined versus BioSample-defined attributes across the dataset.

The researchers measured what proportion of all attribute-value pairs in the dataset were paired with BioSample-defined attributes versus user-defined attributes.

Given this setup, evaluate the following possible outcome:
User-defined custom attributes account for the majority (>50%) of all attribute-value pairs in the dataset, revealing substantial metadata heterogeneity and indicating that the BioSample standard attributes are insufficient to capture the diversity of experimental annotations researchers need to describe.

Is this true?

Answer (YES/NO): YES